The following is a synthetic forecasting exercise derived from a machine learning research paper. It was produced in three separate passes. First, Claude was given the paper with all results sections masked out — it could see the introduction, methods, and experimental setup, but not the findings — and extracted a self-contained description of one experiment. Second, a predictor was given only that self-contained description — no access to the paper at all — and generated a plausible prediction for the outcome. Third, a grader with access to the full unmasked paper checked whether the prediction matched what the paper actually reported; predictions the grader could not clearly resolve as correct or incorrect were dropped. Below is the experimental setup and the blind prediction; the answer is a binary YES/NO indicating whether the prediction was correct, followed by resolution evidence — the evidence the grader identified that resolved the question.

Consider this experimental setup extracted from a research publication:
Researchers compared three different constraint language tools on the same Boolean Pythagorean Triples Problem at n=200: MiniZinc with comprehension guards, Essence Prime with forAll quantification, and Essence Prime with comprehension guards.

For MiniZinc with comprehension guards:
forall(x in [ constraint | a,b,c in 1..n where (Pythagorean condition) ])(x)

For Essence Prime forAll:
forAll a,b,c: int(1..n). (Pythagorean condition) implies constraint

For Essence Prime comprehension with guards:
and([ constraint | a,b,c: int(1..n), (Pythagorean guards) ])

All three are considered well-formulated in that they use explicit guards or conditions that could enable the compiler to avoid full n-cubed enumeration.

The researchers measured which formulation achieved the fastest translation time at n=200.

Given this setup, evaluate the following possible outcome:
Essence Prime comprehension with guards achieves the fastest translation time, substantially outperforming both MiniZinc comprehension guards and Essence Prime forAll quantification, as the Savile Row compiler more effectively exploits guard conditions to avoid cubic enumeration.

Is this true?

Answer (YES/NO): NO